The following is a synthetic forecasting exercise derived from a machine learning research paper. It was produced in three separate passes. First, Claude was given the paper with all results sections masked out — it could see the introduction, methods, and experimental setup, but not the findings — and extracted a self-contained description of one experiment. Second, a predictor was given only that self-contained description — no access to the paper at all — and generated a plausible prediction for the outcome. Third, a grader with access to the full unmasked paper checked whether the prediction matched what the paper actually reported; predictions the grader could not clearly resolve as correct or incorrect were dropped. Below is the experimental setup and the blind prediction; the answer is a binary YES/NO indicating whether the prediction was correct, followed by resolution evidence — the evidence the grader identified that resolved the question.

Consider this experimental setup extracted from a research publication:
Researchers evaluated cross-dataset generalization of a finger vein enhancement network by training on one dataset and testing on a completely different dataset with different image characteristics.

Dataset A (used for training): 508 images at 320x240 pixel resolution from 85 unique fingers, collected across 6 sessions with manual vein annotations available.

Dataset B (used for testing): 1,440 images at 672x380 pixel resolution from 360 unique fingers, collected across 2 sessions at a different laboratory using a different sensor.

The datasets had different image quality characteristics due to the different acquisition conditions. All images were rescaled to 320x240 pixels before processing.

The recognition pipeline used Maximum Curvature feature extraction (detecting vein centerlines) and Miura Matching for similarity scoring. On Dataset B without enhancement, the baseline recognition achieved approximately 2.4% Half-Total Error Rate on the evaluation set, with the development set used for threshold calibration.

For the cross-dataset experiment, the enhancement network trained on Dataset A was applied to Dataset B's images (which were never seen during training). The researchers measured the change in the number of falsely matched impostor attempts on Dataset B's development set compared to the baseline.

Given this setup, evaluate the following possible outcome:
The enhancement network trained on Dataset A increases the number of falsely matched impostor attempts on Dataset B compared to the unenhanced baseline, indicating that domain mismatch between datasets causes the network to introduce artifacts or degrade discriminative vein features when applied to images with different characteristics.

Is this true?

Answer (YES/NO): NO